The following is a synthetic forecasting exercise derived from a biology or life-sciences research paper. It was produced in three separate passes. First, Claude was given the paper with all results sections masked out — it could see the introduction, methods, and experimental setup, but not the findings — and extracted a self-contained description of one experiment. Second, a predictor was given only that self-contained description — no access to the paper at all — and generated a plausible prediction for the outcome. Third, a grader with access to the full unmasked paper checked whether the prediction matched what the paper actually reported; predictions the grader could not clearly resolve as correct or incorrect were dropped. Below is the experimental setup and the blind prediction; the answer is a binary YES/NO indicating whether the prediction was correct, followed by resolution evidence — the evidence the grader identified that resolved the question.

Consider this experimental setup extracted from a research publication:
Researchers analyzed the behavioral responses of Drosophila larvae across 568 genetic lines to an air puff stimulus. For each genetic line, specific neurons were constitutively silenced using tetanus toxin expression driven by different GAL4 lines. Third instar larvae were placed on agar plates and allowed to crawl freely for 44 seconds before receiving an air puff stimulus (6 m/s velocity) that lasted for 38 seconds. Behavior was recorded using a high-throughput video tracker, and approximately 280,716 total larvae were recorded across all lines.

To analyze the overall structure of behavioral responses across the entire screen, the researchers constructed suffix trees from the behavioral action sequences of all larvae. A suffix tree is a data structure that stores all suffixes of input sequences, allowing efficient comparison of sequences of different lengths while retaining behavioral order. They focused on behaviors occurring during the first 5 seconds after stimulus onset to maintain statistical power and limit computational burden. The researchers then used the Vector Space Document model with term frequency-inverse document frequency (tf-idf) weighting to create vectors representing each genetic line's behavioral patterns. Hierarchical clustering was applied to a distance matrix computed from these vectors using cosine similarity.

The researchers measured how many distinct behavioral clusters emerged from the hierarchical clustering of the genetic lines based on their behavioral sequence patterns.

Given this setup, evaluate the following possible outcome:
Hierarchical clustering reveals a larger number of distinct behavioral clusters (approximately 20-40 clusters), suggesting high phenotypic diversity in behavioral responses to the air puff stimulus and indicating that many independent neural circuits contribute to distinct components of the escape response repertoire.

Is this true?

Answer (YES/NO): NO